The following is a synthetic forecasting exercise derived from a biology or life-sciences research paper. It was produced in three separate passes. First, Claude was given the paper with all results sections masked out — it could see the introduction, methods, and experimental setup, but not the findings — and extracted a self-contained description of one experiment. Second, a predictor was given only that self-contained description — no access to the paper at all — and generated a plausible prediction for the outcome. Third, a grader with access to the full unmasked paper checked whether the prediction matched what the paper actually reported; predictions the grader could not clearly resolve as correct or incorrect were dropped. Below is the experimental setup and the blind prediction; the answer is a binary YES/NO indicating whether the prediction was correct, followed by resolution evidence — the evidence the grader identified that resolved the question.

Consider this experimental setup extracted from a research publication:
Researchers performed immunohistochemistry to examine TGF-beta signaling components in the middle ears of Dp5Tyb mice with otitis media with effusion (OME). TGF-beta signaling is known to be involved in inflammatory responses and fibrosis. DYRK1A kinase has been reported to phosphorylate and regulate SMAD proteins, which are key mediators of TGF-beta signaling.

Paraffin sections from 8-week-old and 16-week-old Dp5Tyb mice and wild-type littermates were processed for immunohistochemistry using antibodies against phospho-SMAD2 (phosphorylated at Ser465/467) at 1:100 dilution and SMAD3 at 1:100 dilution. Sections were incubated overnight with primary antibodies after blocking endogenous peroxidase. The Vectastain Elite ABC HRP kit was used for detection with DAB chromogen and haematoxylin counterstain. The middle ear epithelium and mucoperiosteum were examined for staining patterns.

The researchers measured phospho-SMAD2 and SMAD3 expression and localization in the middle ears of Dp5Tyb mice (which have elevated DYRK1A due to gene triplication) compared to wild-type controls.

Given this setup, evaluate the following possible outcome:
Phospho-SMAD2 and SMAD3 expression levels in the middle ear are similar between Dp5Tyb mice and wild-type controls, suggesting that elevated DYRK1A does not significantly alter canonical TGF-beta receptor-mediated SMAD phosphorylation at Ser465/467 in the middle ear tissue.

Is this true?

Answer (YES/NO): NO